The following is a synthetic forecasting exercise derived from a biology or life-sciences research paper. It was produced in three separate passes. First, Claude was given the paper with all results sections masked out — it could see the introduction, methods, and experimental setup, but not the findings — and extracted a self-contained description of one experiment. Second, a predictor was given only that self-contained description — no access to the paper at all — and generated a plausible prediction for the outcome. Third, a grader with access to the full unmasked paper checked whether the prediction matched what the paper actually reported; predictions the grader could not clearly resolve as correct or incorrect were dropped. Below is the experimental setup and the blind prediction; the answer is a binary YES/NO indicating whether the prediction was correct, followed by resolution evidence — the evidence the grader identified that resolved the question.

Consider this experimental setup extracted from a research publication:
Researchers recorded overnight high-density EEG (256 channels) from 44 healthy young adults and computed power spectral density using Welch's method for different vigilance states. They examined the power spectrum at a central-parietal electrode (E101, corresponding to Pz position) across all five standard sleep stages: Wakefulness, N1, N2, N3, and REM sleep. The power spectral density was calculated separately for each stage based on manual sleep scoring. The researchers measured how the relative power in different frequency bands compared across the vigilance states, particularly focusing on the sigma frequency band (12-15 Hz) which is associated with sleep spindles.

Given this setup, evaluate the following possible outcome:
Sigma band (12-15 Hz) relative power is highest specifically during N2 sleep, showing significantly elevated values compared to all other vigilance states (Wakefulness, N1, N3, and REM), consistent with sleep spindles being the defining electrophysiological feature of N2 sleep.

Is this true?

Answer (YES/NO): NO